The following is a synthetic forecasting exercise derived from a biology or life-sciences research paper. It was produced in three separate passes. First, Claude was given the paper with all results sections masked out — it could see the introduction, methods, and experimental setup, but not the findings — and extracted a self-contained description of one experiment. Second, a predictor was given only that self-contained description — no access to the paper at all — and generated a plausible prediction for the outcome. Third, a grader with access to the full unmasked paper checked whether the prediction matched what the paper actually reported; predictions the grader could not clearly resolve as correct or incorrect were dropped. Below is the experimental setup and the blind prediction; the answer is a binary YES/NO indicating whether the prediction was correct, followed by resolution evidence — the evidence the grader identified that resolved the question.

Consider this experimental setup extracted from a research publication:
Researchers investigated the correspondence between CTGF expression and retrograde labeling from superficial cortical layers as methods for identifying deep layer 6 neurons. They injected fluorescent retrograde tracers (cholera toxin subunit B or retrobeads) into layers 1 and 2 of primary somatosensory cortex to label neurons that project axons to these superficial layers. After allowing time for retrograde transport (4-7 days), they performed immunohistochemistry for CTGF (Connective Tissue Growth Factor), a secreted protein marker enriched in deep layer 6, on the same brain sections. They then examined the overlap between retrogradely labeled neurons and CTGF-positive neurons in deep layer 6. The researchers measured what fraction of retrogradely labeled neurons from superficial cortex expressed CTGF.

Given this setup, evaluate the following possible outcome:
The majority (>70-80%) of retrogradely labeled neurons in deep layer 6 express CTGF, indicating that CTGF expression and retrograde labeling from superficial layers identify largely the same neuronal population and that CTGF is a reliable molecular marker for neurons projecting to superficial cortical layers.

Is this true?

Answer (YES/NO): YES